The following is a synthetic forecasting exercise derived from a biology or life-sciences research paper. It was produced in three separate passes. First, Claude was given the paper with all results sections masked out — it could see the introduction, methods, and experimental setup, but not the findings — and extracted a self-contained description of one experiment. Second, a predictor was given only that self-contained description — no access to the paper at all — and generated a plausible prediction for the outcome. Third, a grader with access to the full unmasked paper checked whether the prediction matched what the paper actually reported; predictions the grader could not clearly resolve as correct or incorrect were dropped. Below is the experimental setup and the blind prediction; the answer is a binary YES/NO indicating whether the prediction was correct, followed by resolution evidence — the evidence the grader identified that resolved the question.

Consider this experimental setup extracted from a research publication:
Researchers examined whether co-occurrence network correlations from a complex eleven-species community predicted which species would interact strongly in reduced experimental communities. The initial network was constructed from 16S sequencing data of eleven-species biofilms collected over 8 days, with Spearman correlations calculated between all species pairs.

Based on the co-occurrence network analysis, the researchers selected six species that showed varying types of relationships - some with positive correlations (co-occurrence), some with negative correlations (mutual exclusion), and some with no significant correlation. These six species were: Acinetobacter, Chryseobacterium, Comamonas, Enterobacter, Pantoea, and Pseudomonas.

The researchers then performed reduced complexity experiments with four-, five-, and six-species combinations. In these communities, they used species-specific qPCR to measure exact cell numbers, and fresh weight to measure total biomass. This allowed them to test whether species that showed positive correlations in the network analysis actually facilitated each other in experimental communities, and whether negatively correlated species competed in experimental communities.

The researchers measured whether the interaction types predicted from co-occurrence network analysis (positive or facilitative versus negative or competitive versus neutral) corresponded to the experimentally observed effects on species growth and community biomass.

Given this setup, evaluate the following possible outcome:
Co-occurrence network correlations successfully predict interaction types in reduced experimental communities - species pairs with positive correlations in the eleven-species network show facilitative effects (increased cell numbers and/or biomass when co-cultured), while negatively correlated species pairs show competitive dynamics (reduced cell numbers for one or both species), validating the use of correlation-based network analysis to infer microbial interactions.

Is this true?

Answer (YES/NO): YES